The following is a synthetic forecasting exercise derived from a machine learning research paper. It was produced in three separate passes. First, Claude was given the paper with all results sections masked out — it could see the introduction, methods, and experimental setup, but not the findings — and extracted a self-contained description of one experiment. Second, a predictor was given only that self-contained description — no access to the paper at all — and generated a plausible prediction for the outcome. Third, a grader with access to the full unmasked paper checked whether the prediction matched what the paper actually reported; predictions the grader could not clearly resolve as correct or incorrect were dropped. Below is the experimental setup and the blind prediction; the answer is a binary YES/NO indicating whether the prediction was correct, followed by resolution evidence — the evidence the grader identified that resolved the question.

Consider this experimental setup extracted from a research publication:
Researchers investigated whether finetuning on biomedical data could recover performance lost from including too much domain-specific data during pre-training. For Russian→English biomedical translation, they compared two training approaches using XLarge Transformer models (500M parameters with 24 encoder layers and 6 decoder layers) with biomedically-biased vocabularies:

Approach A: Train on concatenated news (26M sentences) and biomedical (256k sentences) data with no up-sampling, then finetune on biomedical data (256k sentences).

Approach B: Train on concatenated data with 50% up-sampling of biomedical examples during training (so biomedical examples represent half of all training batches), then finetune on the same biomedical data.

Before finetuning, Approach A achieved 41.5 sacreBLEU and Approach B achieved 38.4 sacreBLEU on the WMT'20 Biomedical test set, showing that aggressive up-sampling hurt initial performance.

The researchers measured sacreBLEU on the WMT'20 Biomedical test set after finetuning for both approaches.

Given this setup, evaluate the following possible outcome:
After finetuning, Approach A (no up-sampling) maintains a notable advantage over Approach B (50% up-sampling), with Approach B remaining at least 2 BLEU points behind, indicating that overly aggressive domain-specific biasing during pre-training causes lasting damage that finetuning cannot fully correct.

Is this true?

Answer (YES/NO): YES